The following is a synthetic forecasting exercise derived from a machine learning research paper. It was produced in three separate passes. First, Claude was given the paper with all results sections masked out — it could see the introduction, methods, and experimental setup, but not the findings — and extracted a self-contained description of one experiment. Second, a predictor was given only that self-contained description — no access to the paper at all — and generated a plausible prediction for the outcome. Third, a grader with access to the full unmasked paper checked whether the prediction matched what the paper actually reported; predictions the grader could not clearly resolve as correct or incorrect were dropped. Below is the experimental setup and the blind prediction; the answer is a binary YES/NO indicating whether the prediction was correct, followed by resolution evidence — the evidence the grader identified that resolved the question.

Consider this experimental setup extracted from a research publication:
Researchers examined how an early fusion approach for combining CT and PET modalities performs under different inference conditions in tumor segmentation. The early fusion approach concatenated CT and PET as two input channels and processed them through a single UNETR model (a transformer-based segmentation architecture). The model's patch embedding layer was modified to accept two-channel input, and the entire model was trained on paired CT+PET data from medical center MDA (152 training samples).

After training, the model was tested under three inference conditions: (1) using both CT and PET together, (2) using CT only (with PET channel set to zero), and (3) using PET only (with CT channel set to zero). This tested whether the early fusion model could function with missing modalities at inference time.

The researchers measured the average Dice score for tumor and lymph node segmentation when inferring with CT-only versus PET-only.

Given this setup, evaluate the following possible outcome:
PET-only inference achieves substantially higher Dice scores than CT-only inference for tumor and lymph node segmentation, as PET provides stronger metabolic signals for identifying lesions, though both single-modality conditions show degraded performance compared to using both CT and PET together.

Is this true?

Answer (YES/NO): YES